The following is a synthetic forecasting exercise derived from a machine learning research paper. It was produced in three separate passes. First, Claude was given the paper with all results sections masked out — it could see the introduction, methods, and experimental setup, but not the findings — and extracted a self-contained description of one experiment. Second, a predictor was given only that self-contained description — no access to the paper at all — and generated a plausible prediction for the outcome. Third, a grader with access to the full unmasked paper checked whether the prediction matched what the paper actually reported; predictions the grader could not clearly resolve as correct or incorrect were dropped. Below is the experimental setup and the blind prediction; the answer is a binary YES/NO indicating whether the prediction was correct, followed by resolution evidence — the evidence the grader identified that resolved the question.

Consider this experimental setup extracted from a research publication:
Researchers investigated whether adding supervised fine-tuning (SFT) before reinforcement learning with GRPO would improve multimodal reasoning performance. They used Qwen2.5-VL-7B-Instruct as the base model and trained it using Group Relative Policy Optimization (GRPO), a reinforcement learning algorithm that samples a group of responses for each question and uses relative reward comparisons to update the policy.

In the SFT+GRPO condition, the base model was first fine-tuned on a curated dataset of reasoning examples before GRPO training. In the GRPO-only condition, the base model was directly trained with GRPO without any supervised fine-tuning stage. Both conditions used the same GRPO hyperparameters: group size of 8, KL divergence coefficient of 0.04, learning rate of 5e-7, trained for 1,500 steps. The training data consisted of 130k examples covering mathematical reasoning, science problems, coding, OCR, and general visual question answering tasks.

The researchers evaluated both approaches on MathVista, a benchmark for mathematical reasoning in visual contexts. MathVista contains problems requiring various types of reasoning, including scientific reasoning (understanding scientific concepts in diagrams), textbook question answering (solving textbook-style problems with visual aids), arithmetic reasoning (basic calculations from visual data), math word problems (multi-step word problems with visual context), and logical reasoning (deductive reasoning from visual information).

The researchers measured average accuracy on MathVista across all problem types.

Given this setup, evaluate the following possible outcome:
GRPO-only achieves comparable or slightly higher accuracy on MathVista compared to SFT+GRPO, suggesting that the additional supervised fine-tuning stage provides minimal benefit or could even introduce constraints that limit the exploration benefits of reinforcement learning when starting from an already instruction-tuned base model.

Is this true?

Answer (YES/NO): YES